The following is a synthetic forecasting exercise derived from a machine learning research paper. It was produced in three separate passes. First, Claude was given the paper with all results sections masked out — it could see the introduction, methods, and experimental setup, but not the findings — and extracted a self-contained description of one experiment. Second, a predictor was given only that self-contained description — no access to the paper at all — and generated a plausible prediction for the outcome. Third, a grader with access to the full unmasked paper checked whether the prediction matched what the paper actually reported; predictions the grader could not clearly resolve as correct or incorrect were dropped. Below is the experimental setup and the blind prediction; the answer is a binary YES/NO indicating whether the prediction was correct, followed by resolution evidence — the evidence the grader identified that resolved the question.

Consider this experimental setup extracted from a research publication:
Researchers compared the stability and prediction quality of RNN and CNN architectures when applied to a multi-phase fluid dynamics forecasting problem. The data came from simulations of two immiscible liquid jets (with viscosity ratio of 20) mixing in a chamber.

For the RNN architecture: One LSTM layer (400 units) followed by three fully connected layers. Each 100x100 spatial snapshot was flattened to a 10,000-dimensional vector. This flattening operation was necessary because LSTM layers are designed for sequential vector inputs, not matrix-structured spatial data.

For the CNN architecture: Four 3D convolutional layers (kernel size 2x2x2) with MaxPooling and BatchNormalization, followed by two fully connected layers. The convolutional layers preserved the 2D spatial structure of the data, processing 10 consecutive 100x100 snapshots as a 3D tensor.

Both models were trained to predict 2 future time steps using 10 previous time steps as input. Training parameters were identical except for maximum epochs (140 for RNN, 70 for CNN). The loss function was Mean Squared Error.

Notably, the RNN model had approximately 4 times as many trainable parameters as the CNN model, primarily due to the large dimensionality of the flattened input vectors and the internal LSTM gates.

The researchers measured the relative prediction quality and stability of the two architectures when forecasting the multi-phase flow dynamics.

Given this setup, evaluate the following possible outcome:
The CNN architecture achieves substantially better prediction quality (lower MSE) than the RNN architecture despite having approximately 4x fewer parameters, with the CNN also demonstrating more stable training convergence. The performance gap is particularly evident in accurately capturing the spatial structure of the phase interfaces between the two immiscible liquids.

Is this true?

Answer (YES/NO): NO